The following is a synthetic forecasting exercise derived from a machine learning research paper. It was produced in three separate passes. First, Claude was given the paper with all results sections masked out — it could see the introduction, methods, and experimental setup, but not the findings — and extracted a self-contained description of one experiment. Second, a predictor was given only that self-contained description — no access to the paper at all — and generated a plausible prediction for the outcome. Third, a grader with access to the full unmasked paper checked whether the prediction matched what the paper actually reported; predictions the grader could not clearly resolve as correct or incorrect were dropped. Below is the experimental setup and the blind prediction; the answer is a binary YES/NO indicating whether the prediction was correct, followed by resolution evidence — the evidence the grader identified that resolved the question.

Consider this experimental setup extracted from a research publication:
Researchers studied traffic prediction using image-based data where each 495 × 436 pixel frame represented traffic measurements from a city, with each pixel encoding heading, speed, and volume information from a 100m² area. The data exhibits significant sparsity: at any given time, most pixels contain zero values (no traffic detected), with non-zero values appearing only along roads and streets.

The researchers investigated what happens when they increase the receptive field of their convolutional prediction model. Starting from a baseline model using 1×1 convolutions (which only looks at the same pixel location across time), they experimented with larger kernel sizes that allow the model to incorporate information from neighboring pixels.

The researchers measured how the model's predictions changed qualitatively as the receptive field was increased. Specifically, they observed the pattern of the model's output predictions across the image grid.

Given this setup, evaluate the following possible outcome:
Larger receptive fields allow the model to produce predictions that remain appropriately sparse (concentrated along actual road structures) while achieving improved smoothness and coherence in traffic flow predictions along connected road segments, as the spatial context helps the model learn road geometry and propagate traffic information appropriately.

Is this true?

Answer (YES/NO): NO